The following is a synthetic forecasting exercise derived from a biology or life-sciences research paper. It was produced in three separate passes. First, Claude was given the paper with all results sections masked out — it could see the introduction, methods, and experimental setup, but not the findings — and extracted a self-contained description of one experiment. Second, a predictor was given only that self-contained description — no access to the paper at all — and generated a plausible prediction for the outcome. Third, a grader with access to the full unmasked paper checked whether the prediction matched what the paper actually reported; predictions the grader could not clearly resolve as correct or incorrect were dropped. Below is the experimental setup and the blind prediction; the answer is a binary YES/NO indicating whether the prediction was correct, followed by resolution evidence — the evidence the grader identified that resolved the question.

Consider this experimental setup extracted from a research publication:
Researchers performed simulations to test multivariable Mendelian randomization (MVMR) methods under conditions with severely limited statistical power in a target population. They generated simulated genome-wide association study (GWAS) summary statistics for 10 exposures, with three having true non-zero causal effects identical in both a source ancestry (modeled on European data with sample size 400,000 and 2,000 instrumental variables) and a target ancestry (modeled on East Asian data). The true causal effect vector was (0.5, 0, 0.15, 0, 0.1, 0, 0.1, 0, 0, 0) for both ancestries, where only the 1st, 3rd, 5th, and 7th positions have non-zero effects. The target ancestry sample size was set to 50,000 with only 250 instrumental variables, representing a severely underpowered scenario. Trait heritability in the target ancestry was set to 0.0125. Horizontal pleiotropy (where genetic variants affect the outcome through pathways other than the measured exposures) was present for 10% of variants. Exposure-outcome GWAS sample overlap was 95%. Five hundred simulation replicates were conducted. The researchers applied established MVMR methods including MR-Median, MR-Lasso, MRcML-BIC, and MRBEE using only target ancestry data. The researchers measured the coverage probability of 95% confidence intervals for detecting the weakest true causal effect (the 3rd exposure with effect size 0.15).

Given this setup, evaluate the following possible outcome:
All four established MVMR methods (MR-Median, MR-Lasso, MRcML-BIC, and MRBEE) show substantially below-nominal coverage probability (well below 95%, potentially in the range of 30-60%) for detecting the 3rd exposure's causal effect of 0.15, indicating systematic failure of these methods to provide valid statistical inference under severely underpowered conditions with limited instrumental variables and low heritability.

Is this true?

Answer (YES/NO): NO